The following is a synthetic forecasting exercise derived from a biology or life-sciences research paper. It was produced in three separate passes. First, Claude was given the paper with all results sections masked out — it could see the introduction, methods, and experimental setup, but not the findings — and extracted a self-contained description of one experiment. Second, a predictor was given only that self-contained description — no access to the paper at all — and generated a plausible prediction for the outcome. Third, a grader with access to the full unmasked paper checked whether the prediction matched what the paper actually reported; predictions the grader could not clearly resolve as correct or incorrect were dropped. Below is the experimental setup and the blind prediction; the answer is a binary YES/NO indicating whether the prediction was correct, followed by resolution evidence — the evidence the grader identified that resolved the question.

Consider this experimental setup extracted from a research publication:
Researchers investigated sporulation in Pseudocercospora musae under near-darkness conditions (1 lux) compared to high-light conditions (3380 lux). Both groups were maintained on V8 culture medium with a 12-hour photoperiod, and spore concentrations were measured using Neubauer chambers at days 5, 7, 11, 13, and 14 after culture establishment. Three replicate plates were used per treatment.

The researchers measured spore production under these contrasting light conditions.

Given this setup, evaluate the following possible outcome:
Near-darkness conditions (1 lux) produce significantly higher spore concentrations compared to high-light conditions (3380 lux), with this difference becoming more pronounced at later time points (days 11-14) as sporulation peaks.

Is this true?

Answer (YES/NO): NO